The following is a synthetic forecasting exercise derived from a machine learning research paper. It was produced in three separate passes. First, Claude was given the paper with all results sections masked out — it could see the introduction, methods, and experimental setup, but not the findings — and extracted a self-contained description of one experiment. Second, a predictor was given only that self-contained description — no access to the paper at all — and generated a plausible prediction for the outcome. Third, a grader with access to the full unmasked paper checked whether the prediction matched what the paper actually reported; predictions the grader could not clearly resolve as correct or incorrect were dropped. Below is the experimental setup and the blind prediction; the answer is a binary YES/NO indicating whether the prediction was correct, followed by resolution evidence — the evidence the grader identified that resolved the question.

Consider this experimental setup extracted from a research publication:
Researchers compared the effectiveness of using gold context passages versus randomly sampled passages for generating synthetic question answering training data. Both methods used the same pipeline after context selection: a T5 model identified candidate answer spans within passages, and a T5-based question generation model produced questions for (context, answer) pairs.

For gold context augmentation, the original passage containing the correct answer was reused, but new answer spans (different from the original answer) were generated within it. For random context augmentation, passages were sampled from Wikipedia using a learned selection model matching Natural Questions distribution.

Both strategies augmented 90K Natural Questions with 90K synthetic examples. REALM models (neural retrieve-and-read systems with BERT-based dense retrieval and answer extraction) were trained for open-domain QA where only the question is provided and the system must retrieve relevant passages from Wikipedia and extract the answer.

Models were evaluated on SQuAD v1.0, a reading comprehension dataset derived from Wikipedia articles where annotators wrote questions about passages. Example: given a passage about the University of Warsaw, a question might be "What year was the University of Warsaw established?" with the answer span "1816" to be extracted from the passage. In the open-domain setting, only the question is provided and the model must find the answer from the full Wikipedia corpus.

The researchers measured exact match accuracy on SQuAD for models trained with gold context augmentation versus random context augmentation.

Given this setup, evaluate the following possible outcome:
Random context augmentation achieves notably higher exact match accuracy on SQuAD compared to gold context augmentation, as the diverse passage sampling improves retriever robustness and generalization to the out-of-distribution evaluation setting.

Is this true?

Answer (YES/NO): NO